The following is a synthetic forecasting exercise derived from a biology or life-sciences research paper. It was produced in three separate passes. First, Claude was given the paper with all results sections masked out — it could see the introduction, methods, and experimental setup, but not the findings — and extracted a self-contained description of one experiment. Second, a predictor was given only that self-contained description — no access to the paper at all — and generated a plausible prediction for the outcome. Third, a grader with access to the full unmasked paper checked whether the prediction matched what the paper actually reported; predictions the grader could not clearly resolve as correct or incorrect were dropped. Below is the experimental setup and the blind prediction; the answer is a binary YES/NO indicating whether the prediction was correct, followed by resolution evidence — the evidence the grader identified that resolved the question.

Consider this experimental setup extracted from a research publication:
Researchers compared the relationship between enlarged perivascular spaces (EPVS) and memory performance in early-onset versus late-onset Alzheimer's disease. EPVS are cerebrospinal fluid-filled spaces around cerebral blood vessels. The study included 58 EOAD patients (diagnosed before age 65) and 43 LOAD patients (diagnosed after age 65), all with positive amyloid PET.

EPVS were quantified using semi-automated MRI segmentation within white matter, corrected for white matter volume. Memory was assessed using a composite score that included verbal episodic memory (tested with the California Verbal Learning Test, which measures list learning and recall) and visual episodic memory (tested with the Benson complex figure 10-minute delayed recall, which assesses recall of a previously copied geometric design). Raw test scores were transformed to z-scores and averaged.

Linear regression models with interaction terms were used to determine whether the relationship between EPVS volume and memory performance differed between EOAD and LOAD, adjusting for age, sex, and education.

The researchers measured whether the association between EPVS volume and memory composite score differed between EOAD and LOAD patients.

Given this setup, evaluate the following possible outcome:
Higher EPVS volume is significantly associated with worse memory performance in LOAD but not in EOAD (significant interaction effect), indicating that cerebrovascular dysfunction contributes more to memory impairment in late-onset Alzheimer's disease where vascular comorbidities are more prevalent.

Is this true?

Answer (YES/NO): NO